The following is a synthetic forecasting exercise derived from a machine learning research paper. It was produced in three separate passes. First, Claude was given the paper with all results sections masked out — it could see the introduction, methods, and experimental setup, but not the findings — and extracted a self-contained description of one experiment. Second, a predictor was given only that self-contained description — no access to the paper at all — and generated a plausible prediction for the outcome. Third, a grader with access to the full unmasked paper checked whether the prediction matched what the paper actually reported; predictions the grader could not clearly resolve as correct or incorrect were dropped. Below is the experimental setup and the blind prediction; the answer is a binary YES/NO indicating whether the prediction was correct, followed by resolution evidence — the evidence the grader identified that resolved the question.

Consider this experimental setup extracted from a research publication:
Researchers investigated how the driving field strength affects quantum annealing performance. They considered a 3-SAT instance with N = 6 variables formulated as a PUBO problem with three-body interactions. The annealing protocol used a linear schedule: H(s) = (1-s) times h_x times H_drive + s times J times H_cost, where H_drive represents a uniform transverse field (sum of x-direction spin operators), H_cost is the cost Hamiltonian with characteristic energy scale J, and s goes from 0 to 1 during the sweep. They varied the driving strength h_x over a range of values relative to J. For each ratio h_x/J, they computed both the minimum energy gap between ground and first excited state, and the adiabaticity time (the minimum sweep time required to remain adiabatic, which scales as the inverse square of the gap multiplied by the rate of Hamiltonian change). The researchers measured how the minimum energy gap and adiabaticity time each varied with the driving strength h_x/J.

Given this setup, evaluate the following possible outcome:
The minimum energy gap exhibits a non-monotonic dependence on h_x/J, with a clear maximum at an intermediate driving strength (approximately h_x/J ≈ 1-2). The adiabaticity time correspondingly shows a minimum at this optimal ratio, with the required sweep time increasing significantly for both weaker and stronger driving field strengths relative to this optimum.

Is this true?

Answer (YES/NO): NO